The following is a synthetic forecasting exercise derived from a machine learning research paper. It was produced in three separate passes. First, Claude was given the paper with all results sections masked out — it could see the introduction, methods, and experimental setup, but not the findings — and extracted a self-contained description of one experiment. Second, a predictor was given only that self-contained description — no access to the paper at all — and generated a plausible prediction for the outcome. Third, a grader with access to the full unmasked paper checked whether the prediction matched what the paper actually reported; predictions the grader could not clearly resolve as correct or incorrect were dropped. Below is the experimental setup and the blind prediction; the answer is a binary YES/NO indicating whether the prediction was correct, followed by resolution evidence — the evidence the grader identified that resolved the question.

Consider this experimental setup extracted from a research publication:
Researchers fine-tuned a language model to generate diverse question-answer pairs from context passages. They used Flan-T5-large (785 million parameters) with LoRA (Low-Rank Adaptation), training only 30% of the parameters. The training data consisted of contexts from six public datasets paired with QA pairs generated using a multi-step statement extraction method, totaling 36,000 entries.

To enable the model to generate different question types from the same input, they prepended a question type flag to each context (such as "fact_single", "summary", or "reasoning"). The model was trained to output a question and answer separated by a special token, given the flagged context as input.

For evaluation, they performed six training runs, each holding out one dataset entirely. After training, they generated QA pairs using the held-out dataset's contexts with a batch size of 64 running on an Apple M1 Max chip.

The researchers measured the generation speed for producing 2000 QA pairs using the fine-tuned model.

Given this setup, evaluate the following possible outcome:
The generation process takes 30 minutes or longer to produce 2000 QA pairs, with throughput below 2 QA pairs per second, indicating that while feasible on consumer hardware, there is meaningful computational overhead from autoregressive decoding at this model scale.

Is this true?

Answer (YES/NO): NO